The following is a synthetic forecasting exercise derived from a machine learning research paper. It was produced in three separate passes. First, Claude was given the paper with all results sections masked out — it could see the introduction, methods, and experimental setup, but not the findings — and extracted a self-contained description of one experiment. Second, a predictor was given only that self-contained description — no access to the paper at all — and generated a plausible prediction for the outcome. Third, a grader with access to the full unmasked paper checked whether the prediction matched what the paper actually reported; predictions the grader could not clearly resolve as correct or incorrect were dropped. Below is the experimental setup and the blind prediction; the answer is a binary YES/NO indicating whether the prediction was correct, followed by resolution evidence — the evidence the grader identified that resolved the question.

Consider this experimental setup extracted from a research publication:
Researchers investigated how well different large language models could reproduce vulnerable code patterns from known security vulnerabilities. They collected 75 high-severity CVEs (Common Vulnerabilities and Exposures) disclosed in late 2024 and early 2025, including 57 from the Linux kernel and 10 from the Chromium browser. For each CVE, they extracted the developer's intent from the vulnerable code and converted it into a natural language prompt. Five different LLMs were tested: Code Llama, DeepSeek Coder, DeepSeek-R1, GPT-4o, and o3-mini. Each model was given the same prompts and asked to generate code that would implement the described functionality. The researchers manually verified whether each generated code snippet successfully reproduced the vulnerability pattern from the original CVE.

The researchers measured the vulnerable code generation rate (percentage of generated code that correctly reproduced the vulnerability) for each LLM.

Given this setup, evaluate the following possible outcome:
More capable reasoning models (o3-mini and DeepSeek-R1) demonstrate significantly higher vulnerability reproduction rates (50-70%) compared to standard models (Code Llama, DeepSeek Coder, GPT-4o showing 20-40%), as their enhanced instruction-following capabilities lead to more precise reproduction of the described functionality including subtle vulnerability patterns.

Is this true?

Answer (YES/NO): NO